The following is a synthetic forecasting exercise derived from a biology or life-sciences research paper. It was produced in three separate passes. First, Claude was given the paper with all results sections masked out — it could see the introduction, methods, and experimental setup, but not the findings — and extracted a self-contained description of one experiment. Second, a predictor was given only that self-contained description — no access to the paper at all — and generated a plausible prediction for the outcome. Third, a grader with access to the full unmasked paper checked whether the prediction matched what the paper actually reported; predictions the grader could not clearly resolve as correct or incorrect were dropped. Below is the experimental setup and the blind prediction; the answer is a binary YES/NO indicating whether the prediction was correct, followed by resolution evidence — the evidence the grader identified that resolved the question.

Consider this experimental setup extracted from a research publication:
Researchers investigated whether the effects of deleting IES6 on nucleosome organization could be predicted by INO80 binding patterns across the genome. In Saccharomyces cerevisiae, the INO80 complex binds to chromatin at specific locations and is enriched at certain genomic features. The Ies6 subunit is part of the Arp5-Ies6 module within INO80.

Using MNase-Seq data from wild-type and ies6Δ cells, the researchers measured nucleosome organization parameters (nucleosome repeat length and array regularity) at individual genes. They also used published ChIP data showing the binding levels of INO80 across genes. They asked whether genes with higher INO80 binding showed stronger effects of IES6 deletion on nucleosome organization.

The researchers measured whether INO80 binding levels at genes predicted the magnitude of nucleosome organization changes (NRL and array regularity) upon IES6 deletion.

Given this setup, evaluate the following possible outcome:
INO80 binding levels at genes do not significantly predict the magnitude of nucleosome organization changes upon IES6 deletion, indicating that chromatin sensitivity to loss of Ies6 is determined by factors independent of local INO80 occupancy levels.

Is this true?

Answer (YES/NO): NO